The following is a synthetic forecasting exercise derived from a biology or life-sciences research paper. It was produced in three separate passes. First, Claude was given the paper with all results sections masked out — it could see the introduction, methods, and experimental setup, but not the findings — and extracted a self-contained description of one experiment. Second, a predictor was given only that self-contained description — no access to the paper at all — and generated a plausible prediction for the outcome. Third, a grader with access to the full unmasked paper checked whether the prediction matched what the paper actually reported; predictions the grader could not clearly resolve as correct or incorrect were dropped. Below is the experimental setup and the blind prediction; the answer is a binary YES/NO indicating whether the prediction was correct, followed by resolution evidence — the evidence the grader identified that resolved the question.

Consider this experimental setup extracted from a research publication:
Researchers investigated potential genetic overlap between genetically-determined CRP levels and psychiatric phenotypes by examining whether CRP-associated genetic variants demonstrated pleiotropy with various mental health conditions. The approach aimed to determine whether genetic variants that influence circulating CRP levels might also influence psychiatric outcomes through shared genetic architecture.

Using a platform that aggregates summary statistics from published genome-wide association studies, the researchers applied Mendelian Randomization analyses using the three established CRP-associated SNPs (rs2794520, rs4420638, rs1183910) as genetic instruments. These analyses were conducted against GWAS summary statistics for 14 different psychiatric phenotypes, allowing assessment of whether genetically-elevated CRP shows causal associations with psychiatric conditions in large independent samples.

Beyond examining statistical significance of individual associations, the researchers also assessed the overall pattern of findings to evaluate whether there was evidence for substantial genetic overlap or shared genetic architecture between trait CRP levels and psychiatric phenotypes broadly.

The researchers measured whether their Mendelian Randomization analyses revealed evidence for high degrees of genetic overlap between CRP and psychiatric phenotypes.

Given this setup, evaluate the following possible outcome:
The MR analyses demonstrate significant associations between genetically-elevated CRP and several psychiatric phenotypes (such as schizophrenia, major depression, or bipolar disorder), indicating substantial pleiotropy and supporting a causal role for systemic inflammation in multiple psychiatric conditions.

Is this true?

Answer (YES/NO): NO